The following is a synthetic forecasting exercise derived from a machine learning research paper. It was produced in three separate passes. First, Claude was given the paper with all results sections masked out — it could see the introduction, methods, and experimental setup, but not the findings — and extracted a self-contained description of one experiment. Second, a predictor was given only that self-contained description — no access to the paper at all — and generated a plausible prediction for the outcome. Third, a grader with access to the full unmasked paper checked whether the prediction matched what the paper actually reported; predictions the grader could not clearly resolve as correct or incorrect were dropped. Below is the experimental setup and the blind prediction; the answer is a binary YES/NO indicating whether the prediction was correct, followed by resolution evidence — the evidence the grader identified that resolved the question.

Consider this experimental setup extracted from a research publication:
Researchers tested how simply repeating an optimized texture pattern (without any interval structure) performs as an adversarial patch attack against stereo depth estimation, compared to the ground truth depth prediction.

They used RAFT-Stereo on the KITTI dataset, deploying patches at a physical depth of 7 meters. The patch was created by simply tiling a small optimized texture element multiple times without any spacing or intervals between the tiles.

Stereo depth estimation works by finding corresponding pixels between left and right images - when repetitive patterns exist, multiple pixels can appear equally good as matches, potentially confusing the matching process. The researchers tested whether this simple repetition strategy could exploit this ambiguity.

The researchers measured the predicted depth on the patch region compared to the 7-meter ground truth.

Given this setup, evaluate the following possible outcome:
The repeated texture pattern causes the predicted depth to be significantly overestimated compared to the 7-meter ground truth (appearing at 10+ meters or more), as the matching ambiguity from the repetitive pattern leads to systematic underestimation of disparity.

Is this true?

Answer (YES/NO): NO